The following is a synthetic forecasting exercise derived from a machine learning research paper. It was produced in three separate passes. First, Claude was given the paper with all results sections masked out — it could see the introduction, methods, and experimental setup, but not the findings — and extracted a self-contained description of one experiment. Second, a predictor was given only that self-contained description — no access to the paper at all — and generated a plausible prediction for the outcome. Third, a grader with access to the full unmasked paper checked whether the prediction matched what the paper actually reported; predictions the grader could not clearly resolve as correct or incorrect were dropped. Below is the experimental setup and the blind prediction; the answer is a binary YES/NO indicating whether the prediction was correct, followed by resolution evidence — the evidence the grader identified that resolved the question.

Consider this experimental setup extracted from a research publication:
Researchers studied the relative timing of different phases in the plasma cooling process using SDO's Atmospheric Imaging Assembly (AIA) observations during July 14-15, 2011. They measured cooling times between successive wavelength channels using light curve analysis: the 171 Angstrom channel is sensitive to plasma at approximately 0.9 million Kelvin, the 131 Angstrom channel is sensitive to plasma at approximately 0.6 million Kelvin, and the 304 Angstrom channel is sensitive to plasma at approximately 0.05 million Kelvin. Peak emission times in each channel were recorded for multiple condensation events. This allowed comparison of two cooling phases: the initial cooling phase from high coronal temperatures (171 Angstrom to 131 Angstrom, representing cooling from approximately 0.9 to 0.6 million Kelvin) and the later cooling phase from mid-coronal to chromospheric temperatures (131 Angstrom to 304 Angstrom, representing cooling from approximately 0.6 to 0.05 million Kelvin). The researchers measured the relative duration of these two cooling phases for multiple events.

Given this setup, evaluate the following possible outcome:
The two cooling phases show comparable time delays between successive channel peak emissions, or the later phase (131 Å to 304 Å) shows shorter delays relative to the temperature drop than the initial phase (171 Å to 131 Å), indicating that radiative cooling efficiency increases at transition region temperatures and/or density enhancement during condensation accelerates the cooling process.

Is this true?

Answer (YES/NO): NO